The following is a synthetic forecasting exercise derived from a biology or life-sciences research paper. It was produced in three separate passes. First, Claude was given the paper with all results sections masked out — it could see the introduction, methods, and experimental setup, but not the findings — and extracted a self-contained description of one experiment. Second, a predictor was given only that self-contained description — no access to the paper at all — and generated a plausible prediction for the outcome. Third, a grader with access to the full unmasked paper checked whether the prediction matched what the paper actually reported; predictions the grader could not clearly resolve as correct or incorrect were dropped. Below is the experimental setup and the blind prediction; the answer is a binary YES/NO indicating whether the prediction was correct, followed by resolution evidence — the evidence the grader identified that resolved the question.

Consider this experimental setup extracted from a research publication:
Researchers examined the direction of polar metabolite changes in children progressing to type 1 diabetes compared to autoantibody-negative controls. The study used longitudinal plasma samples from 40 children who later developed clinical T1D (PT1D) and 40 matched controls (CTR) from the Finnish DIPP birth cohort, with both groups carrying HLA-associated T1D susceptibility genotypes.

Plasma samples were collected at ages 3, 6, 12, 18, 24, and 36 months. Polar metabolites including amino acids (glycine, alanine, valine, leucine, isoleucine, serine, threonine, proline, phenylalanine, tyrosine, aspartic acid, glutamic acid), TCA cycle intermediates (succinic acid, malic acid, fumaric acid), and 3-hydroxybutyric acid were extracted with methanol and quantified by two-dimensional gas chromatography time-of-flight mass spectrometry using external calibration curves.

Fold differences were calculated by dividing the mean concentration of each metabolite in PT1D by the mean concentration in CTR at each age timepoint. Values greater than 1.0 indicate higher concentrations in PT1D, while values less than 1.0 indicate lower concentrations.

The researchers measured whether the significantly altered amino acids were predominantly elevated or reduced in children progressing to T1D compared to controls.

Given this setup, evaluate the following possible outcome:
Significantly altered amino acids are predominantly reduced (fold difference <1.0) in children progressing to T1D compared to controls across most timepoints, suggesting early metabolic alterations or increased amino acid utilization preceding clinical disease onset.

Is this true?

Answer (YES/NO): YES